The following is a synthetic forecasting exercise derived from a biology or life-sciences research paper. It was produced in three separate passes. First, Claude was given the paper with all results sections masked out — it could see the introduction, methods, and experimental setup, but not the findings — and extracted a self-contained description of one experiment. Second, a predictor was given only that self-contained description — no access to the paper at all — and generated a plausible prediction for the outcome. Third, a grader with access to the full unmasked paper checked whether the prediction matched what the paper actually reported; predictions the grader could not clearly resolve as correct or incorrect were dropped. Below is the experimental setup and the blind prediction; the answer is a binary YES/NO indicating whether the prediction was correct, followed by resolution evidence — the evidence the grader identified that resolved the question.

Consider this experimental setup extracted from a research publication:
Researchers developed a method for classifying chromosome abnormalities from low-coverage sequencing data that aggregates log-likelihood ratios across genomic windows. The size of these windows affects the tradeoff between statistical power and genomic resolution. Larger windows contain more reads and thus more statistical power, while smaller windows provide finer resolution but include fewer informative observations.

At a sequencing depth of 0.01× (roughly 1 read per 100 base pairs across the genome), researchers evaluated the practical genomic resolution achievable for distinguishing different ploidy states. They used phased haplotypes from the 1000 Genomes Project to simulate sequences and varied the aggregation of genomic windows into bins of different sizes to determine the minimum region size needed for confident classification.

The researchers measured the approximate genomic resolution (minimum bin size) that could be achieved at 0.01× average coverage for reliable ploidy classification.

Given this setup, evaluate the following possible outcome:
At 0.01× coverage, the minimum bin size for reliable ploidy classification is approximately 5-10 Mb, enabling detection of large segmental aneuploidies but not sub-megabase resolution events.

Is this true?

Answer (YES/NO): YES